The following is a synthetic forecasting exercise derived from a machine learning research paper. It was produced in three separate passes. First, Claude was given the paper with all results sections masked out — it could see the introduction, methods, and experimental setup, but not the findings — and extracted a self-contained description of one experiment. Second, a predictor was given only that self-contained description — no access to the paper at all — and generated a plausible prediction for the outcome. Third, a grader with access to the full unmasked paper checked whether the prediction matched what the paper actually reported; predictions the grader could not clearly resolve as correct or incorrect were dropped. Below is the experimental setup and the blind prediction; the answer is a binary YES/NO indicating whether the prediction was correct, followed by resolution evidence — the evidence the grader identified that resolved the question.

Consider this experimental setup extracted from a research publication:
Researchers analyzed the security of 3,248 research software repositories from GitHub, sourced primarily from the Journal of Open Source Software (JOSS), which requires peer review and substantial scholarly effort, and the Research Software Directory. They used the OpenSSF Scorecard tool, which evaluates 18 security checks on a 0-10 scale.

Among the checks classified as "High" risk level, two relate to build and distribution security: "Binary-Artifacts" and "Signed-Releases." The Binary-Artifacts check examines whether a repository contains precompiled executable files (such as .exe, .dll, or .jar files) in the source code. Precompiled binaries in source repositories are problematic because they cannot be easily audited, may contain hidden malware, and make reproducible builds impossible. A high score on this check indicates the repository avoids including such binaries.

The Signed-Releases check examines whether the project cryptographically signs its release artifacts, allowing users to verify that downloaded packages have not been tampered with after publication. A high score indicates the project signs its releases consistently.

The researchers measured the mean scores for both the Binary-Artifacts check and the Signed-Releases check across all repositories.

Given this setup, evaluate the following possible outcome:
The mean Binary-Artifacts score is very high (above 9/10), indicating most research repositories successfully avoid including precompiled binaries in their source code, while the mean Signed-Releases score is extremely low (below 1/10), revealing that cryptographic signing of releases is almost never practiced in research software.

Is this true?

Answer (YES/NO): YES